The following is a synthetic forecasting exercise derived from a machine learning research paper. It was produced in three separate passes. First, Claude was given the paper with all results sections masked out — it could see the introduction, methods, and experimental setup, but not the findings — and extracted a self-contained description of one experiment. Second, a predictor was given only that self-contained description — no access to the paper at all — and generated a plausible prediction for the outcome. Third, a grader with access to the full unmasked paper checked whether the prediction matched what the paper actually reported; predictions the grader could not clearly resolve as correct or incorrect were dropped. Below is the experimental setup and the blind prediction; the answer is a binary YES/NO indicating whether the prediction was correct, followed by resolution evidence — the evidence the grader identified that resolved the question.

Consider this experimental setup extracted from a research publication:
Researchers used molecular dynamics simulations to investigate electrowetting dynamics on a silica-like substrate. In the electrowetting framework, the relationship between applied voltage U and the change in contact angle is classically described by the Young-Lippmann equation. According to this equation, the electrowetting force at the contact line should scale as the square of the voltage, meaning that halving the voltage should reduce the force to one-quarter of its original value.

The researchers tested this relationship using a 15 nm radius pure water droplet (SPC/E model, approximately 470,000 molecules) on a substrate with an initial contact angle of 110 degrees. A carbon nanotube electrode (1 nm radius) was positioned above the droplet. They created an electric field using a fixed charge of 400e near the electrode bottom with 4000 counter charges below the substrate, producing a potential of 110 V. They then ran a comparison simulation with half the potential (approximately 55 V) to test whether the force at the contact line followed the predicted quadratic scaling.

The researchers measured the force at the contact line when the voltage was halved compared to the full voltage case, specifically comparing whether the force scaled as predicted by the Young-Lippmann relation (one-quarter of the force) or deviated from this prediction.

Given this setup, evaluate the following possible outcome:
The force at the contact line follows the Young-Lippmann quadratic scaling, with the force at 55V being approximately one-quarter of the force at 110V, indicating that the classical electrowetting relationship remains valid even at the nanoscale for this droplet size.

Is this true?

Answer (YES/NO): NO